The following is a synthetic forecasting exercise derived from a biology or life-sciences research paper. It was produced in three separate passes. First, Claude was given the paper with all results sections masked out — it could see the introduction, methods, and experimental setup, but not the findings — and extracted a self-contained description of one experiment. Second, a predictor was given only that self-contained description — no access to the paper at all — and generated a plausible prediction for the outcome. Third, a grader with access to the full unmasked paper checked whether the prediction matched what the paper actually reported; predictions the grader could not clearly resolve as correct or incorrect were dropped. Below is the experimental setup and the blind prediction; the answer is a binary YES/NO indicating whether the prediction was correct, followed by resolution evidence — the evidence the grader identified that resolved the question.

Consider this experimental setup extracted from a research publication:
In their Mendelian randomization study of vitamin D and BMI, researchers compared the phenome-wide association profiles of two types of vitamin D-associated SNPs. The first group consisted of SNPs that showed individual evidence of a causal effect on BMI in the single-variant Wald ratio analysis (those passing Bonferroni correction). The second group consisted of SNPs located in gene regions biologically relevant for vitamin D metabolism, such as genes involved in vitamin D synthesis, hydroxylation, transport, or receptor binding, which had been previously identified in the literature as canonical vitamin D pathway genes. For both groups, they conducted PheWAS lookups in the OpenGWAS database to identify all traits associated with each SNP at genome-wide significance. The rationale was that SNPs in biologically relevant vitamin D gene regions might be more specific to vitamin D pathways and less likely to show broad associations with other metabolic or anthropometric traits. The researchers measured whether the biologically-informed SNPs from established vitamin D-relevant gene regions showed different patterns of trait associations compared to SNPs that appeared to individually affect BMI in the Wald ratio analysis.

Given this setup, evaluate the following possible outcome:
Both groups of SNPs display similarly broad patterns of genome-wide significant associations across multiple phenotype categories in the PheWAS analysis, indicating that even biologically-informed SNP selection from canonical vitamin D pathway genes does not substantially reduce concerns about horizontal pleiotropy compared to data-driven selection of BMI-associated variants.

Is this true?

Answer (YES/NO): NO